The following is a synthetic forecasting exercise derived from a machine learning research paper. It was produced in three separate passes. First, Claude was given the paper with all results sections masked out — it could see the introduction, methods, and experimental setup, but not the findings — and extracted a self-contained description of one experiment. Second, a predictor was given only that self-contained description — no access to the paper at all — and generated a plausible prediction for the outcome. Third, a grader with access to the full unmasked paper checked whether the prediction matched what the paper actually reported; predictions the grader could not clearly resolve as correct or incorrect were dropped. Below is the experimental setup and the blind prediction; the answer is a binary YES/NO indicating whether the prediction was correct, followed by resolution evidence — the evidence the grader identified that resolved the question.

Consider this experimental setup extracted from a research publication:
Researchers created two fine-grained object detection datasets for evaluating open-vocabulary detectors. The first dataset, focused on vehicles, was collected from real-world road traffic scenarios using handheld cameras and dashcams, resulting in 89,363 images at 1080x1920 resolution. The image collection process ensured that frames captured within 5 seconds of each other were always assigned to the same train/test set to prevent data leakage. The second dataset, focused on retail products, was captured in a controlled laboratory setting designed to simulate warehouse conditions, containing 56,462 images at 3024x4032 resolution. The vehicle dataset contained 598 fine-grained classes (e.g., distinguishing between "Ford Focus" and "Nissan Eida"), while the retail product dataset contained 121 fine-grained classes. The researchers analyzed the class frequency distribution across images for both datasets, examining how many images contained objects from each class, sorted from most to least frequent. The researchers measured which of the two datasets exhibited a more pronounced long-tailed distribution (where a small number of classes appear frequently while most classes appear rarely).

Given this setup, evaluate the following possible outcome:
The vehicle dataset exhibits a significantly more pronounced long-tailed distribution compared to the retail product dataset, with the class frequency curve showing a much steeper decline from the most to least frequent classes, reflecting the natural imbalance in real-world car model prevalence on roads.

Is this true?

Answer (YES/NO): YES